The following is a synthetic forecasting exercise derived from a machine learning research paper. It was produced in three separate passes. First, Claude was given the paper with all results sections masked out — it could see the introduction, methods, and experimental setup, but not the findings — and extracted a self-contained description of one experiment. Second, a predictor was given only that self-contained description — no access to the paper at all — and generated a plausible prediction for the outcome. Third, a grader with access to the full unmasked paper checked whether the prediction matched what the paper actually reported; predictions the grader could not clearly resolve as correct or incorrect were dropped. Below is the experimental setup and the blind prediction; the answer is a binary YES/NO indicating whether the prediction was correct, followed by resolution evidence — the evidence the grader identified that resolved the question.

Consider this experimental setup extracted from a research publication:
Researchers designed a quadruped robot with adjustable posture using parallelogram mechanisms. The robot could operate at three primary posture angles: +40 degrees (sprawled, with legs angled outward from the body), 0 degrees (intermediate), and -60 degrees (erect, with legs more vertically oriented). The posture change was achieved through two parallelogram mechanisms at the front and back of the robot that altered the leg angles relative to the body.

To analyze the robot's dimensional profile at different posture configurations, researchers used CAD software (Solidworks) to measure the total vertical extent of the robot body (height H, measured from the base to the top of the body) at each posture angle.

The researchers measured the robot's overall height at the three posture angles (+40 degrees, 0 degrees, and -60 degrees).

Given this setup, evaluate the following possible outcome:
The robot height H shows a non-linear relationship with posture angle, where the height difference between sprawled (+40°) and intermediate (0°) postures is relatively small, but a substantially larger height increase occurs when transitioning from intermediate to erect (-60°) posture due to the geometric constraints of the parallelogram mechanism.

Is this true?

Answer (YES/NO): YES